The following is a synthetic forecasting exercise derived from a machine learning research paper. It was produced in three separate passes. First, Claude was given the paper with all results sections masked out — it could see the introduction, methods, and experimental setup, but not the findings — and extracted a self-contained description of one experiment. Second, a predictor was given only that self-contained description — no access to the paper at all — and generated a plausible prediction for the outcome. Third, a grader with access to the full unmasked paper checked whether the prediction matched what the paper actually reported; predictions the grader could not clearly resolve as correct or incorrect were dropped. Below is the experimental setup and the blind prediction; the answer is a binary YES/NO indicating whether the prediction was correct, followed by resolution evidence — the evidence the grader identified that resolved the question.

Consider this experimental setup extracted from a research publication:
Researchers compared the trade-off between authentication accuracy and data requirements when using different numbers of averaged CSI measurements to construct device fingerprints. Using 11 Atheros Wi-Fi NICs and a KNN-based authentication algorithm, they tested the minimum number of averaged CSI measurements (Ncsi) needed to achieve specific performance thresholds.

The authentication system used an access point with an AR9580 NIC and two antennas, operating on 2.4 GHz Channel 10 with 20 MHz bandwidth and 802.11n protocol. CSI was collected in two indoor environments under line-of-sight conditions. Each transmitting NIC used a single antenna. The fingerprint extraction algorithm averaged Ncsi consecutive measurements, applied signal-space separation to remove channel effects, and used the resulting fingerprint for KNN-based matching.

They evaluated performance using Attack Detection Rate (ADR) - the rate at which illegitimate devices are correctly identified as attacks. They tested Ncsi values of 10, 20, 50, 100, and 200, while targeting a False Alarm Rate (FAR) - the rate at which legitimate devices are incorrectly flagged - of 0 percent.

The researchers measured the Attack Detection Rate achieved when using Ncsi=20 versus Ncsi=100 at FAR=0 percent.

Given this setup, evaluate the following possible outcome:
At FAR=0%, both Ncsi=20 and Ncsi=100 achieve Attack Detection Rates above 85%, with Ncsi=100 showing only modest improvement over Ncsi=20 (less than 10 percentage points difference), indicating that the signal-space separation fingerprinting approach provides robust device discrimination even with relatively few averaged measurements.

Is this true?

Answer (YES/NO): NO